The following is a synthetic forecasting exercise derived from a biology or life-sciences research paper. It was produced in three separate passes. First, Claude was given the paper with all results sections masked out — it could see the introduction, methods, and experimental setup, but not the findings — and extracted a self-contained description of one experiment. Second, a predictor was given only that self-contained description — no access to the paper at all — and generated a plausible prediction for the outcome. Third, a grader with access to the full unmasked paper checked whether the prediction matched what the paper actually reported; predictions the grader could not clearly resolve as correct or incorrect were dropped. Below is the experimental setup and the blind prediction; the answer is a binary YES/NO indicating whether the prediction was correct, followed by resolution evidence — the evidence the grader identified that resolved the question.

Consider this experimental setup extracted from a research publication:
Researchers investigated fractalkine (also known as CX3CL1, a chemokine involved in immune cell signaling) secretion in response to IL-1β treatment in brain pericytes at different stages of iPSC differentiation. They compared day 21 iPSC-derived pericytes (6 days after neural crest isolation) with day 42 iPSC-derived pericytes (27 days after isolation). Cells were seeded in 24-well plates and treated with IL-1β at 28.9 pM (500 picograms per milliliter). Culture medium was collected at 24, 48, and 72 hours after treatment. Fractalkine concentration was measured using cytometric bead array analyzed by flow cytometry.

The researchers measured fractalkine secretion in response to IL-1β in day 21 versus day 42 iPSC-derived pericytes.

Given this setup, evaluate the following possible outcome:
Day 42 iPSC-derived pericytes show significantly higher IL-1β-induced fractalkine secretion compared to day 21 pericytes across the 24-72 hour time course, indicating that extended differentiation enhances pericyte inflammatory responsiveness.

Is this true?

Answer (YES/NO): NO